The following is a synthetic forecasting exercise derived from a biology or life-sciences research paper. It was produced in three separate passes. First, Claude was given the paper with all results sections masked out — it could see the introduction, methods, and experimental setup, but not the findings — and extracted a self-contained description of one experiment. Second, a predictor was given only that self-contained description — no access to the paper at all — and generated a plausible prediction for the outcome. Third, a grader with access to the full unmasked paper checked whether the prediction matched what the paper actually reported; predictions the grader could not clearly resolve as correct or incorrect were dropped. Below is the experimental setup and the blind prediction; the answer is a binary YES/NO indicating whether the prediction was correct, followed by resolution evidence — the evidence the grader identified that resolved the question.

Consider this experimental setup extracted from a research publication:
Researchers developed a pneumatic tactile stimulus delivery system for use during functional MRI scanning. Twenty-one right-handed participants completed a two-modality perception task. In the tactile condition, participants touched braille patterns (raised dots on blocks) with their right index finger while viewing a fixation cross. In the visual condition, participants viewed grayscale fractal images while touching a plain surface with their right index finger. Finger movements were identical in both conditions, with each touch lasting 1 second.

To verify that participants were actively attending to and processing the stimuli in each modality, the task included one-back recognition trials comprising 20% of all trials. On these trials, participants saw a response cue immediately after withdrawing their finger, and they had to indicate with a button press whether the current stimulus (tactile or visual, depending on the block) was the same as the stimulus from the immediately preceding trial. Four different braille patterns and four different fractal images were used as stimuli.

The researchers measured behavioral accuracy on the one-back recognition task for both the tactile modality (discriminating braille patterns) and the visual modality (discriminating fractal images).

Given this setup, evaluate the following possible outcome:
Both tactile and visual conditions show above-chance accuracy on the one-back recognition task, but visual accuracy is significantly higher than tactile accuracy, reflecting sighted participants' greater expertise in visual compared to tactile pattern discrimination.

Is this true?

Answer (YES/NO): NO